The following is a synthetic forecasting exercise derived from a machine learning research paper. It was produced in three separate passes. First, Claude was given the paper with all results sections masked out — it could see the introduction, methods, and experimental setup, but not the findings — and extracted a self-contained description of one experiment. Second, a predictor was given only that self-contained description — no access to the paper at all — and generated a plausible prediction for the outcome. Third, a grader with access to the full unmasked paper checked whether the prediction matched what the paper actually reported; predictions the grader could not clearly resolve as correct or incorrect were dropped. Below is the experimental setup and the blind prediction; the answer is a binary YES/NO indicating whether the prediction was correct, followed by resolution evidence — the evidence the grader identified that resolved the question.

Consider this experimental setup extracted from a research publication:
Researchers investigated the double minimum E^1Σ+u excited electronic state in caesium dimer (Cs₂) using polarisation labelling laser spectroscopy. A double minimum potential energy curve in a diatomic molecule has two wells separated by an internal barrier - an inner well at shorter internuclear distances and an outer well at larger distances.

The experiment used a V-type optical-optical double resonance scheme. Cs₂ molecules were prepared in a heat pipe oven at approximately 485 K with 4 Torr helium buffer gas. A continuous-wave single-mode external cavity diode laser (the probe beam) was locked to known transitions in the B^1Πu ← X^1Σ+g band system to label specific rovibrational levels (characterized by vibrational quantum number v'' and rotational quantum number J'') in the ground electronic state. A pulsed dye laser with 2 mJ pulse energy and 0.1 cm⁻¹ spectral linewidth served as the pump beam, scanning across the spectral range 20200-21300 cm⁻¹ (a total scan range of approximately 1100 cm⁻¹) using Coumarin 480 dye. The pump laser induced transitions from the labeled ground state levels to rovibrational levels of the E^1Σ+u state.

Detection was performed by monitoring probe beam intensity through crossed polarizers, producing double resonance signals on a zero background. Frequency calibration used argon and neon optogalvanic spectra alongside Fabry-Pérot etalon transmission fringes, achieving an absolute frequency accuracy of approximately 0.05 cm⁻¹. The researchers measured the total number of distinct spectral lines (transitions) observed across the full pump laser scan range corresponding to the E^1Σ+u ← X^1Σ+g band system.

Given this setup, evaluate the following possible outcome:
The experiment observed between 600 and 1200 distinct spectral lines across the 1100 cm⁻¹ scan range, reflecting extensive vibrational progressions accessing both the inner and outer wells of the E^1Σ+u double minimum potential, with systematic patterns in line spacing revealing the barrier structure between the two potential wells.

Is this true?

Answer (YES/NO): NO